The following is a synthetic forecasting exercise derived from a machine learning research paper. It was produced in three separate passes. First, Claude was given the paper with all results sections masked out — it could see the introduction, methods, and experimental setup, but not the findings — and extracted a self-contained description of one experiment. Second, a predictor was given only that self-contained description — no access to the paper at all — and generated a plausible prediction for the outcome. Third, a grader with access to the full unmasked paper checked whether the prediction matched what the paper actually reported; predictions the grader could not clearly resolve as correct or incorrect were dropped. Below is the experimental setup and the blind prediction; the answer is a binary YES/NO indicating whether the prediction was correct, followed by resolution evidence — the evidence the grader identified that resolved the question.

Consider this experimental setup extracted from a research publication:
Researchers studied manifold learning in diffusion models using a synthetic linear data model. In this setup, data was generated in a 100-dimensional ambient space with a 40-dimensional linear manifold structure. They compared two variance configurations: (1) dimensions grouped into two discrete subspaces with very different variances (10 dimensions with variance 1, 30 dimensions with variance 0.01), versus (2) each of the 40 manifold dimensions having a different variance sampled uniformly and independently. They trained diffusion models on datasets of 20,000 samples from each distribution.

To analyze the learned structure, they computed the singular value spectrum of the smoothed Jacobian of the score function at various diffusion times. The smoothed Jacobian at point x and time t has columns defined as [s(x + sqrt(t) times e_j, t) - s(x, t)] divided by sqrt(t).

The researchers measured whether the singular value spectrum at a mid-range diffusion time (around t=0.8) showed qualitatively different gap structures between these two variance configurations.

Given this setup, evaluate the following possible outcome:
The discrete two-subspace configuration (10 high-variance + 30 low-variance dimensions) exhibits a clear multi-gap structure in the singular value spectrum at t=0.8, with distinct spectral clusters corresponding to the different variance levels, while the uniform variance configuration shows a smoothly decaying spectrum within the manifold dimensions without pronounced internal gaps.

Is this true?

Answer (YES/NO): NO